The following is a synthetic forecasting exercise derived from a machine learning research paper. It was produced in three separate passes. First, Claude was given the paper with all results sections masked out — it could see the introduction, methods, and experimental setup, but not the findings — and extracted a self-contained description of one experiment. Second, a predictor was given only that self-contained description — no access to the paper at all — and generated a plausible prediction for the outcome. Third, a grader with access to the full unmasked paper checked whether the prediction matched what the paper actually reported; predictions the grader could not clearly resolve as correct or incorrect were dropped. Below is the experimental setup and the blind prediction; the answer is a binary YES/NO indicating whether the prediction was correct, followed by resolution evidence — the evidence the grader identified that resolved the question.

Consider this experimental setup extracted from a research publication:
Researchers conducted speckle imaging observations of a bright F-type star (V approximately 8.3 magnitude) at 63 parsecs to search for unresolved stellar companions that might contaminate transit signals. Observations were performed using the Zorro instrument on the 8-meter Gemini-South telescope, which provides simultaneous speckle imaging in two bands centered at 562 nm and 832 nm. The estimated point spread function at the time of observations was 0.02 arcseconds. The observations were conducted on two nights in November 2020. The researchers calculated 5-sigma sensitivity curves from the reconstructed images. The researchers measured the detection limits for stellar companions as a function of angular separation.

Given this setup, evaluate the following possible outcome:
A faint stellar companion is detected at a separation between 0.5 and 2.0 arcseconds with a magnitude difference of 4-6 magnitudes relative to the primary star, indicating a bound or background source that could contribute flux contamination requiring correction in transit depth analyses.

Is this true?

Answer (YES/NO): NO